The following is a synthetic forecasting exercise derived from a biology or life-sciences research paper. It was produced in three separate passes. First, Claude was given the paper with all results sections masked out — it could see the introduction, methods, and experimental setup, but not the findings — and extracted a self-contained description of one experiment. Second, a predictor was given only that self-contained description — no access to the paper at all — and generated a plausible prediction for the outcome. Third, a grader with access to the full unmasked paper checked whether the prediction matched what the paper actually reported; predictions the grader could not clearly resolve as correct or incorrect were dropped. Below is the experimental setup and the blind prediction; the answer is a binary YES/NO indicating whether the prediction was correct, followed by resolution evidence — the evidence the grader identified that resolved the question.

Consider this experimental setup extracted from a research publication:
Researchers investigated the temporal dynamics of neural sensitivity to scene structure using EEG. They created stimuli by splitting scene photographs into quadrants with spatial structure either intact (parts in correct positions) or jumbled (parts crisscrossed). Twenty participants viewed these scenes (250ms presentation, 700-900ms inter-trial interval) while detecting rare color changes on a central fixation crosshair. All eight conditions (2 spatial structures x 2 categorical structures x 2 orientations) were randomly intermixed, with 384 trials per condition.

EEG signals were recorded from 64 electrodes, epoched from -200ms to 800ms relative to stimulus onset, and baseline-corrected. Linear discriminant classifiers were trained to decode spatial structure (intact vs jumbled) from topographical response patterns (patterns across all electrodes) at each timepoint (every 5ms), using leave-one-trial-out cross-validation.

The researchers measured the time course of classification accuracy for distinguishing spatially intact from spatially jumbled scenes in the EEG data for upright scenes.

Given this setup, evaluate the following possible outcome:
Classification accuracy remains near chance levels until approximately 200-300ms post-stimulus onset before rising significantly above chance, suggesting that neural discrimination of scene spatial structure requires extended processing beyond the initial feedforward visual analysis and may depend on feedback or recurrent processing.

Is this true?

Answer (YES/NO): NO